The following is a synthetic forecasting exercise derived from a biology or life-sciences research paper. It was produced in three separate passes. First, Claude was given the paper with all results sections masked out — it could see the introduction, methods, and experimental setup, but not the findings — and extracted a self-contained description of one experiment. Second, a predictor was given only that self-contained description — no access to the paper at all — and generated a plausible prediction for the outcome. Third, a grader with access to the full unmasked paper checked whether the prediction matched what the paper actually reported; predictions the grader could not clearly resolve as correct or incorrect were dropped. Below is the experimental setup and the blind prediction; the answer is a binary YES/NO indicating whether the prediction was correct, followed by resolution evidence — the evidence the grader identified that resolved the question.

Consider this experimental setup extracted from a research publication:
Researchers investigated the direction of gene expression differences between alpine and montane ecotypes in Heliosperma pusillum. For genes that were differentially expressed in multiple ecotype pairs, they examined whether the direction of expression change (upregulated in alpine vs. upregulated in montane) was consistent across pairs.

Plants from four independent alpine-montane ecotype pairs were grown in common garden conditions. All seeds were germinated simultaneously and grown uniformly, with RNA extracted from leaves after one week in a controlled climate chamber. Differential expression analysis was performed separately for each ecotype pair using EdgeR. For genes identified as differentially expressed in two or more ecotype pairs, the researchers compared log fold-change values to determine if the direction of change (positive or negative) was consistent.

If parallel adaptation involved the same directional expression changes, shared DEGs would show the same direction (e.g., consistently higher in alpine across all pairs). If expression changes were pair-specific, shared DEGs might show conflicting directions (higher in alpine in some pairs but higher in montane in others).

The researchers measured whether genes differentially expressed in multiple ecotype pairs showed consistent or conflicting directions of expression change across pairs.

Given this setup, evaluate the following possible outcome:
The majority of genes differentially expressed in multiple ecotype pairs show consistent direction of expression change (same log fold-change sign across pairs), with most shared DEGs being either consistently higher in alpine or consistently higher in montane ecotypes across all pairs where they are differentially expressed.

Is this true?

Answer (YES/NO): NO